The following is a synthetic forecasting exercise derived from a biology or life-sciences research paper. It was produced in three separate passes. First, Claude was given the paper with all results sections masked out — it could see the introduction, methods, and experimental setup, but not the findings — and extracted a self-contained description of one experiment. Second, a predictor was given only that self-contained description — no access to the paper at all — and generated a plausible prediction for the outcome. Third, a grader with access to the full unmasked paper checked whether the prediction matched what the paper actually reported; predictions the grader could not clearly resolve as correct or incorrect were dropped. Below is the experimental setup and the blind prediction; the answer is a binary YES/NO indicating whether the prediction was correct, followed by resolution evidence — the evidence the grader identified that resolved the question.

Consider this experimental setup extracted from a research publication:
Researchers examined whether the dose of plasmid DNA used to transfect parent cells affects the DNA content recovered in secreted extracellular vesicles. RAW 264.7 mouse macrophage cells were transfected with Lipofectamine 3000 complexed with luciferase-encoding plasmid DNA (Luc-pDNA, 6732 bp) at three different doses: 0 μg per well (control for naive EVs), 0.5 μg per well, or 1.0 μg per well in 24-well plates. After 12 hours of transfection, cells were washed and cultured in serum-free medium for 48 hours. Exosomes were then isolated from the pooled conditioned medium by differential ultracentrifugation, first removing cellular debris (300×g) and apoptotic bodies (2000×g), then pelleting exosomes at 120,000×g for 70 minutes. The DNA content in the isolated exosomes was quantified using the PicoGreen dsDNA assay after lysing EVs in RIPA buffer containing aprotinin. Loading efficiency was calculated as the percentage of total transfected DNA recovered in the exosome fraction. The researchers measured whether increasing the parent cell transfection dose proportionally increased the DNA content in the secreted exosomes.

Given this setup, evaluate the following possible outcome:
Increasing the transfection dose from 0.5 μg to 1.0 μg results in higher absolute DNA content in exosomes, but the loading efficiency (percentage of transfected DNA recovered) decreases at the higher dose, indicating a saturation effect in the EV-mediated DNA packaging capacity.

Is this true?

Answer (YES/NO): NO